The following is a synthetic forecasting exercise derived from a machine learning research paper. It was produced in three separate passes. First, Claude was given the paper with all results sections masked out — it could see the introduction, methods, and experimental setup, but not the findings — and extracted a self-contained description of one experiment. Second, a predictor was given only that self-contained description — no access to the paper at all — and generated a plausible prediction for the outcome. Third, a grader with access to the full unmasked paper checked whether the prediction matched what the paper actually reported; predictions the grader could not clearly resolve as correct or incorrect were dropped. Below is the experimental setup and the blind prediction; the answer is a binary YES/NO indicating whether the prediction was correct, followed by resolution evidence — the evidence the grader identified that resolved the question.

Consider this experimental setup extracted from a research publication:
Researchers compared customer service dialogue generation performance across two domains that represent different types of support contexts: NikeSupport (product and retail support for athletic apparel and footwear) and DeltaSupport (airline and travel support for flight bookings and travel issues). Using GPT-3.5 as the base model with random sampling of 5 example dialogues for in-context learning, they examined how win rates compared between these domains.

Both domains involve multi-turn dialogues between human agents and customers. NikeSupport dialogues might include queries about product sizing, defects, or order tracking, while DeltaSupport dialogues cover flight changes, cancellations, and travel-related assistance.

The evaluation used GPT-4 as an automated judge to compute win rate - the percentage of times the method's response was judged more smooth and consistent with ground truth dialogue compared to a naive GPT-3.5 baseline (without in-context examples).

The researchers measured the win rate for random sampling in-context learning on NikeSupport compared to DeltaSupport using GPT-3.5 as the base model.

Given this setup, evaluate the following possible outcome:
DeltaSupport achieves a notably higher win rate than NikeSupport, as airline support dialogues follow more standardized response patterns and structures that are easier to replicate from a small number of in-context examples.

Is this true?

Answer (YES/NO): YES